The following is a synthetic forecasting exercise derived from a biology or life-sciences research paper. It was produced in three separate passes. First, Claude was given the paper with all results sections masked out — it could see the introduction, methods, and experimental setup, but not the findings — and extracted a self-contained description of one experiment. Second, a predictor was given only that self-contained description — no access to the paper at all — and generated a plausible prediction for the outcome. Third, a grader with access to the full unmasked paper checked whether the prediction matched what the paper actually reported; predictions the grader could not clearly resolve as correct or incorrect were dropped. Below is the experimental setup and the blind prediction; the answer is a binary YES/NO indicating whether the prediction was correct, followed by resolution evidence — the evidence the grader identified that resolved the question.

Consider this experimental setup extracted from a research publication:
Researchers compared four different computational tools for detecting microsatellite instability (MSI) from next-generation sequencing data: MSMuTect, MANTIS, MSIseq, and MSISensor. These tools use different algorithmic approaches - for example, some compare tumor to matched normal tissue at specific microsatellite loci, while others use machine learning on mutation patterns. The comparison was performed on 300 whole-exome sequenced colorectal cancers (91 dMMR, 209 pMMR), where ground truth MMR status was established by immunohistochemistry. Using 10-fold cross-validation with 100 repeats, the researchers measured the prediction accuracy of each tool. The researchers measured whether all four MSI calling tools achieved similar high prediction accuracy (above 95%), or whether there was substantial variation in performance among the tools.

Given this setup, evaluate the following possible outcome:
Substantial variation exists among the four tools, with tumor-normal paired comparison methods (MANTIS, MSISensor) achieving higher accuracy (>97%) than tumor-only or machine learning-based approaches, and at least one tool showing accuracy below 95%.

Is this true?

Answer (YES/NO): NO